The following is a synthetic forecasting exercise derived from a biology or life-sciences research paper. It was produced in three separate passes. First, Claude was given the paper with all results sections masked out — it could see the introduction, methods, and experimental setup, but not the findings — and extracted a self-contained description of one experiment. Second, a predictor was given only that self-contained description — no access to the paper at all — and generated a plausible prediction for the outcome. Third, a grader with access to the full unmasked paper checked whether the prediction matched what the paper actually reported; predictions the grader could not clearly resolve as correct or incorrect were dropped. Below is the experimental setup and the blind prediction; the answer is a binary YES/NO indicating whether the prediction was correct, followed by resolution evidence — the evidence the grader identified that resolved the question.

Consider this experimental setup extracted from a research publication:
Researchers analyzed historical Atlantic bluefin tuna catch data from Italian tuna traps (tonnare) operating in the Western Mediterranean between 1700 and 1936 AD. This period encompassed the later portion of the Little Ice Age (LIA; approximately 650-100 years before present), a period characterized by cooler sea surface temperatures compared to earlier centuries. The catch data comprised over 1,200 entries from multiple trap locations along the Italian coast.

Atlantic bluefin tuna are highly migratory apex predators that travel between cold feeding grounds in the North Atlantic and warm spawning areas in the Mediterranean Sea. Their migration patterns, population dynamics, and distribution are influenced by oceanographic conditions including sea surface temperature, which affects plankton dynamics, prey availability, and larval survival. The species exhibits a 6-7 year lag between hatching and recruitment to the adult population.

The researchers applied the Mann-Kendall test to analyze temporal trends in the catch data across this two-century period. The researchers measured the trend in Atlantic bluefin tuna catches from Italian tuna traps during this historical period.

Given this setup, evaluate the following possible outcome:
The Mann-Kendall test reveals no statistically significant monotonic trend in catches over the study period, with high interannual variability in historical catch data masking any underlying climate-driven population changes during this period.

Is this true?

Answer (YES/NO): NO